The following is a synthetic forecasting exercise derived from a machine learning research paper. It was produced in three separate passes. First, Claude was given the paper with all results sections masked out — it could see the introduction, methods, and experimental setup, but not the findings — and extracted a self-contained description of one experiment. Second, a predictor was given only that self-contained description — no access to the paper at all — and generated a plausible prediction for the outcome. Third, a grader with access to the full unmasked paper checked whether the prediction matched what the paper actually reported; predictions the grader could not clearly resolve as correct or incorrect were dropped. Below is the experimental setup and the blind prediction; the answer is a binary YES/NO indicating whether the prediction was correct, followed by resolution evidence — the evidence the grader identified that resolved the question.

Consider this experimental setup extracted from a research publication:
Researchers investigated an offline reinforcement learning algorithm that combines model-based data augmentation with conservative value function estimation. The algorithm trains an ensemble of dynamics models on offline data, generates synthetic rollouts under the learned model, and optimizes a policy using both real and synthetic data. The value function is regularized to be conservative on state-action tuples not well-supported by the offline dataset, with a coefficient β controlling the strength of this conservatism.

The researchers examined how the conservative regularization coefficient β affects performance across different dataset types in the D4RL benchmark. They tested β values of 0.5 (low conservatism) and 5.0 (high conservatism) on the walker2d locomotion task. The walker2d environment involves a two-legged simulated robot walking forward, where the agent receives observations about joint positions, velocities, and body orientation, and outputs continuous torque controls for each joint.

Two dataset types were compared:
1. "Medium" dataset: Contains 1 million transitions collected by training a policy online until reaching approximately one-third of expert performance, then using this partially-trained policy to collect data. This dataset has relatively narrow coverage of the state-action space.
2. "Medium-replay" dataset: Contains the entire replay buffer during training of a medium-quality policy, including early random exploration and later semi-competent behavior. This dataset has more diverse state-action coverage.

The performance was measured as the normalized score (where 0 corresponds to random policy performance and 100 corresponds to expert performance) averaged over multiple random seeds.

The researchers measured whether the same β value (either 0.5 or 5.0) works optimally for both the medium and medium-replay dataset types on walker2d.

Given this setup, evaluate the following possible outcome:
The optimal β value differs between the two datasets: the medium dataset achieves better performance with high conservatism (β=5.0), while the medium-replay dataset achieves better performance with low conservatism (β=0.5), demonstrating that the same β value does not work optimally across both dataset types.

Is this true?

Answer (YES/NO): YES